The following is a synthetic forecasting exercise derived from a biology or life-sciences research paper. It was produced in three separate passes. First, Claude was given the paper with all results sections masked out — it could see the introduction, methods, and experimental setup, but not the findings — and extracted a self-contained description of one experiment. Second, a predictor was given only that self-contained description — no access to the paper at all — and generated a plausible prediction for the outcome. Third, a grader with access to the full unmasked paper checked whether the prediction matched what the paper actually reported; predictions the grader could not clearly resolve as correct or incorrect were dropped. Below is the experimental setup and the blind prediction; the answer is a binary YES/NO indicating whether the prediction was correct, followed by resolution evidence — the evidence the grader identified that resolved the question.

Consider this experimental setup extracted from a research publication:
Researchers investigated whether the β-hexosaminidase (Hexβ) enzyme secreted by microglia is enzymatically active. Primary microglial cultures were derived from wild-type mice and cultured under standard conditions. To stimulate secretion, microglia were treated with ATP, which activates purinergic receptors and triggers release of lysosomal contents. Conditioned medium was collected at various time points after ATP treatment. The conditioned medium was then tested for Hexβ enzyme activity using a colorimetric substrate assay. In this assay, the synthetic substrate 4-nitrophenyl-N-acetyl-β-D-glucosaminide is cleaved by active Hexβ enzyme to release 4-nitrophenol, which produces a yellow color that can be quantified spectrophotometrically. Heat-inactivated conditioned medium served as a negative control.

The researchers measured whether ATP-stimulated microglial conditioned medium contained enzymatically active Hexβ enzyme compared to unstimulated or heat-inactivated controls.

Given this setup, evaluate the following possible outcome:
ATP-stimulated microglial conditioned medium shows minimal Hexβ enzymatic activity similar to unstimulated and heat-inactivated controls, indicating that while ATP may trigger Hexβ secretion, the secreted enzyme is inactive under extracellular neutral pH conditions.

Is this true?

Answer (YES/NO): NO